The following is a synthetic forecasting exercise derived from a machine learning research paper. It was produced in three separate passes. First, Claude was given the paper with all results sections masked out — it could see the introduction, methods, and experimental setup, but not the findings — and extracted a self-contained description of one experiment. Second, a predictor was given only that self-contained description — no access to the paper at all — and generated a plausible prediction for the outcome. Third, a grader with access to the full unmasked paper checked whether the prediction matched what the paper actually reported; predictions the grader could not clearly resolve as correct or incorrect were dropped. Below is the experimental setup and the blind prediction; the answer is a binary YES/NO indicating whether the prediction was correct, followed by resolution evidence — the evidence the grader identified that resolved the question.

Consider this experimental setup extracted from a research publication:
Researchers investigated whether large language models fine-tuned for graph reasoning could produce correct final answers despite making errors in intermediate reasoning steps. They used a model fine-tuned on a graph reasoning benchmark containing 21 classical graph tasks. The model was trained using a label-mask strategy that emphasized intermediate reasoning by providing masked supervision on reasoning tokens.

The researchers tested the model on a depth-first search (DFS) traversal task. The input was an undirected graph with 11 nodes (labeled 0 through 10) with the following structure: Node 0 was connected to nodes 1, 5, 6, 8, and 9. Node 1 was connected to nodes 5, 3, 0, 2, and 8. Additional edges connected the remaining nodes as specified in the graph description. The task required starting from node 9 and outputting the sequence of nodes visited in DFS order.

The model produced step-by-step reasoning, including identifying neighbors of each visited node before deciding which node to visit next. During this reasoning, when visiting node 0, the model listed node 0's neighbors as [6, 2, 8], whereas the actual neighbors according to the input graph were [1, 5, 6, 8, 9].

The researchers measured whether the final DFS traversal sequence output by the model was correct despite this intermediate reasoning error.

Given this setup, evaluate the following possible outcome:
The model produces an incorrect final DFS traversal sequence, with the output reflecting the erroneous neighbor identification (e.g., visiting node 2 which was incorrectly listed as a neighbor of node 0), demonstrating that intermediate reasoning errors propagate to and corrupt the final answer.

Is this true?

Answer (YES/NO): NO